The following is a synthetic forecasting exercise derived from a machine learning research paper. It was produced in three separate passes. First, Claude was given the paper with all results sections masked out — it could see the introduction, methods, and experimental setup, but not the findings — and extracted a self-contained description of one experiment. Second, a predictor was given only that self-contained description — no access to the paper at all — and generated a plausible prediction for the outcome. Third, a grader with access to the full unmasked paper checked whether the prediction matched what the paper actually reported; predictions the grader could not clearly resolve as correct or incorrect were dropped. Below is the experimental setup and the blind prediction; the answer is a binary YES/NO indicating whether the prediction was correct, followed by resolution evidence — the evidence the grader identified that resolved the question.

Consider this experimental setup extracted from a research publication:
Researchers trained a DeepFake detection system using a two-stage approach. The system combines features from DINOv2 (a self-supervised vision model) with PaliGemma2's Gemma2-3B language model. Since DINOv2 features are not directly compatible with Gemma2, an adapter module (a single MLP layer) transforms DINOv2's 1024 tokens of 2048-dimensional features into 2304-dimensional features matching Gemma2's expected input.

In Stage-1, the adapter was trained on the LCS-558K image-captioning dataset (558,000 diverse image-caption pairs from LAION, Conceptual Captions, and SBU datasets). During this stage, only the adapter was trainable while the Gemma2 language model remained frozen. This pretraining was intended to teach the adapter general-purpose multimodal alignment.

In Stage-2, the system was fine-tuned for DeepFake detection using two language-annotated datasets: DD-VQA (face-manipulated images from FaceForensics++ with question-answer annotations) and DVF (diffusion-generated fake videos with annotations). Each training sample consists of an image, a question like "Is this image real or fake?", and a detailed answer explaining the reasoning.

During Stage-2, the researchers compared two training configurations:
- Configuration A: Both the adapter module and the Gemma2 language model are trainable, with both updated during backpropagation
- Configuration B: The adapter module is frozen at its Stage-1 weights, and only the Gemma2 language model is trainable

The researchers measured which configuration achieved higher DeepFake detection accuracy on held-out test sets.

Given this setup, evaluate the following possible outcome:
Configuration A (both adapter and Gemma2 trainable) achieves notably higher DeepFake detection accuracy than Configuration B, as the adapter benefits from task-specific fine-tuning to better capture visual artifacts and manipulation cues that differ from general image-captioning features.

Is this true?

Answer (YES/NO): YES